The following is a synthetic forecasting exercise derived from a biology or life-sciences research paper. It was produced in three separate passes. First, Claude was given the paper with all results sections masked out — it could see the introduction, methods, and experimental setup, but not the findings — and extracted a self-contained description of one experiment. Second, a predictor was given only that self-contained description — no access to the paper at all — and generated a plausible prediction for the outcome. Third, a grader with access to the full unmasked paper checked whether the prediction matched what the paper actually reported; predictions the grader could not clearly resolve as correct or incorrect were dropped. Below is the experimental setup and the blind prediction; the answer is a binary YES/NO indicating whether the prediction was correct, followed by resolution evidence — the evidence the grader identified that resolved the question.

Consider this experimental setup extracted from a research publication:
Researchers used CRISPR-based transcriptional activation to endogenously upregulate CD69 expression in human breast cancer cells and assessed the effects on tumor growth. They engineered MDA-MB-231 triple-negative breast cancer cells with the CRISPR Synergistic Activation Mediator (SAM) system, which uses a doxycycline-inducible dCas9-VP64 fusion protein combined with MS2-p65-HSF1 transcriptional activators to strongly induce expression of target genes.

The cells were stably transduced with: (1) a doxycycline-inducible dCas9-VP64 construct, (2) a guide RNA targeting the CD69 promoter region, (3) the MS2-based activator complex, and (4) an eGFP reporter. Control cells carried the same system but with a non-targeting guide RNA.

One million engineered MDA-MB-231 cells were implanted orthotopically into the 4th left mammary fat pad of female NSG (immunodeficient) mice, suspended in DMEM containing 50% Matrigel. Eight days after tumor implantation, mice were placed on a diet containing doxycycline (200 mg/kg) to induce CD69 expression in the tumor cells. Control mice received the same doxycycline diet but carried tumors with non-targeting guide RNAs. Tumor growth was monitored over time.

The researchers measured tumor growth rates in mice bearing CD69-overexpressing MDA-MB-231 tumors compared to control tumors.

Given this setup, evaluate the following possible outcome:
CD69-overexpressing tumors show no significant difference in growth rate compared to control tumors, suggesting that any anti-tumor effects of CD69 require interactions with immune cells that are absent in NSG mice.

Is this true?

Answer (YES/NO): NO